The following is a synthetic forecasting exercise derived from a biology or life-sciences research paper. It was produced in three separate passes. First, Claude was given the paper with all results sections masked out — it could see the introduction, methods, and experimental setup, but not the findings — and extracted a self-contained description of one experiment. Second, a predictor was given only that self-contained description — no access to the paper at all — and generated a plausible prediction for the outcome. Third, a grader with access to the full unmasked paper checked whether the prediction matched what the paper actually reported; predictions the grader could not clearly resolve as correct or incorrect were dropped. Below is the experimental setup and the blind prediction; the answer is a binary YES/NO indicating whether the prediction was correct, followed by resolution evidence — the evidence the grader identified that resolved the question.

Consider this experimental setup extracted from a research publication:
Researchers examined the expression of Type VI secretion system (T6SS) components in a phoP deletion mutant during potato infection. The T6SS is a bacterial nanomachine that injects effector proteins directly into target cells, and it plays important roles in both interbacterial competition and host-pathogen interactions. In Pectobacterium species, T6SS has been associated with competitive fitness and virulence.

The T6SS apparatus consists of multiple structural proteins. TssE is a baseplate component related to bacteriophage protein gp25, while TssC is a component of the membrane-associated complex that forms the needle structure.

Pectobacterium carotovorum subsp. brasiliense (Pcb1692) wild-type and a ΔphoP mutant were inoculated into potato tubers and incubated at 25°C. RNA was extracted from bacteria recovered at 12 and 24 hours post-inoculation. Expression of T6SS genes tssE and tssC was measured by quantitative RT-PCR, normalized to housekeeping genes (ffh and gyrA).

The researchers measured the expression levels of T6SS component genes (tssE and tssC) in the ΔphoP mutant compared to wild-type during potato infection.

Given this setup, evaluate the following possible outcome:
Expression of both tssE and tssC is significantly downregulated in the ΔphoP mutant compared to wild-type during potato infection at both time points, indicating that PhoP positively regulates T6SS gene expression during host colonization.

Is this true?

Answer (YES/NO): NO